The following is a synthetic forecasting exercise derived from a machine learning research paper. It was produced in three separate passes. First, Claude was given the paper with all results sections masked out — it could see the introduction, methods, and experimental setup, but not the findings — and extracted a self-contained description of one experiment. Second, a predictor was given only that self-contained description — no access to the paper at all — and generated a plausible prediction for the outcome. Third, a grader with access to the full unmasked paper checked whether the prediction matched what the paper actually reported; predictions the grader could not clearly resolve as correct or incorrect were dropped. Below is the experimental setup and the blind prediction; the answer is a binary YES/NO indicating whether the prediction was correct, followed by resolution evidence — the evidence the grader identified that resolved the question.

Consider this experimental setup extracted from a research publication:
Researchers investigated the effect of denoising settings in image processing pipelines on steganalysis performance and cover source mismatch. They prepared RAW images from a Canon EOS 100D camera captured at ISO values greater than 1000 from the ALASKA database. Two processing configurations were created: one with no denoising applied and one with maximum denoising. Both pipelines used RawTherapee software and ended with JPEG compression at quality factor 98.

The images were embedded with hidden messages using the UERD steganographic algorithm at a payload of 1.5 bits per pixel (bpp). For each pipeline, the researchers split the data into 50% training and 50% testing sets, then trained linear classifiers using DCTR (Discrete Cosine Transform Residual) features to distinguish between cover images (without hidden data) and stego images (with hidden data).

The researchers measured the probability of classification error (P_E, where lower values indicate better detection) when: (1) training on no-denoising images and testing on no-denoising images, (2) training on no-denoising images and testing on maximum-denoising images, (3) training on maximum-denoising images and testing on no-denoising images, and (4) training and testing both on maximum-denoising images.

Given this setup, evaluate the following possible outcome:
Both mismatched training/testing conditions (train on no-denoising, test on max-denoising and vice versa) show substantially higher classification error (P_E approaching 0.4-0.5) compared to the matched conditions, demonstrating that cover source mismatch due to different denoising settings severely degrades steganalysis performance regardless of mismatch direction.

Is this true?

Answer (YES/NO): NO